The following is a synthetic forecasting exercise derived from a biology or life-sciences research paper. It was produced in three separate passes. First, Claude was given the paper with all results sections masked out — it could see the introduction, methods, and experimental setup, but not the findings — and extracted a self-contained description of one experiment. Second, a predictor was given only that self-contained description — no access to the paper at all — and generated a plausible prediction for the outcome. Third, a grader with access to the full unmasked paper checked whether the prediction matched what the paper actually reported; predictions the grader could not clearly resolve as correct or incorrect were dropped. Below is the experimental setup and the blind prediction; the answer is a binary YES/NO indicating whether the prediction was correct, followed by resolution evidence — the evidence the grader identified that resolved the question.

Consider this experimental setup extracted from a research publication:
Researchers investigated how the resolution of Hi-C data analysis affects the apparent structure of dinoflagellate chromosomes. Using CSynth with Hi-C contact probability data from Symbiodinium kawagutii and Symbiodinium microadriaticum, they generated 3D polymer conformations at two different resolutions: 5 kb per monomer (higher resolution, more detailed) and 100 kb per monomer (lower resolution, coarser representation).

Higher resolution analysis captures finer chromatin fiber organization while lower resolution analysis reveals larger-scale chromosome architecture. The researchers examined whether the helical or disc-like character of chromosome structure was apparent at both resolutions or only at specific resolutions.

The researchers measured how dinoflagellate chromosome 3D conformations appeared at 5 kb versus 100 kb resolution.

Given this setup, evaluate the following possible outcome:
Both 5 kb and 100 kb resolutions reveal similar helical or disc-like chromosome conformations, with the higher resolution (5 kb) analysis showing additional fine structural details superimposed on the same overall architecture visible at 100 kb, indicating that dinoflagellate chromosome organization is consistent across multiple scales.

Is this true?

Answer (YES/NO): NO